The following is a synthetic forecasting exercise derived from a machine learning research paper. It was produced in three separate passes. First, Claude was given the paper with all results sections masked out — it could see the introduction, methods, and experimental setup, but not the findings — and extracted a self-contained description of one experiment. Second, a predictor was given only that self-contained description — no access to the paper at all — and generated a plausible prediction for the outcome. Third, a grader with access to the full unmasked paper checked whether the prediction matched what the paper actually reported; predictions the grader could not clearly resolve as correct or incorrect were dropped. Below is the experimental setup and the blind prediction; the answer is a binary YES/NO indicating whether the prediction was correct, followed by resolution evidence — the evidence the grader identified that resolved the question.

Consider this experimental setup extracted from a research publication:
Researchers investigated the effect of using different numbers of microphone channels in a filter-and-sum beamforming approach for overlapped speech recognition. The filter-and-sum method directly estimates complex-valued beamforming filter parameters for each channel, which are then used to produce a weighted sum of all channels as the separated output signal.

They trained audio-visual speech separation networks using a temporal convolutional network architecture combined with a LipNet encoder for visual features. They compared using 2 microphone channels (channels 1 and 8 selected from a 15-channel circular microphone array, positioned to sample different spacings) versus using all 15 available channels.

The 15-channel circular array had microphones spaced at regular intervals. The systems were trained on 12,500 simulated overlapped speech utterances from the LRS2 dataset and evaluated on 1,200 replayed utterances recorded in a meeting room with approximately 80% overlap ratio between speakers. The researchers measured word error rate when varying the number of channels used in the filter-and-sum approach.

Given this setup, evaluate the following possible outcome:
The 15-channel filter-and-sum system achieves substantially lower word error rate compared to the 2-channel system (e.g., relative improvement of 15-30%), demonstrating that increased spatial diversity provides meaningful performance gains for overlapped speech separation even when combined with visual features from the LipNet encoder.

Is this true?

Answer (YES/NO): NO